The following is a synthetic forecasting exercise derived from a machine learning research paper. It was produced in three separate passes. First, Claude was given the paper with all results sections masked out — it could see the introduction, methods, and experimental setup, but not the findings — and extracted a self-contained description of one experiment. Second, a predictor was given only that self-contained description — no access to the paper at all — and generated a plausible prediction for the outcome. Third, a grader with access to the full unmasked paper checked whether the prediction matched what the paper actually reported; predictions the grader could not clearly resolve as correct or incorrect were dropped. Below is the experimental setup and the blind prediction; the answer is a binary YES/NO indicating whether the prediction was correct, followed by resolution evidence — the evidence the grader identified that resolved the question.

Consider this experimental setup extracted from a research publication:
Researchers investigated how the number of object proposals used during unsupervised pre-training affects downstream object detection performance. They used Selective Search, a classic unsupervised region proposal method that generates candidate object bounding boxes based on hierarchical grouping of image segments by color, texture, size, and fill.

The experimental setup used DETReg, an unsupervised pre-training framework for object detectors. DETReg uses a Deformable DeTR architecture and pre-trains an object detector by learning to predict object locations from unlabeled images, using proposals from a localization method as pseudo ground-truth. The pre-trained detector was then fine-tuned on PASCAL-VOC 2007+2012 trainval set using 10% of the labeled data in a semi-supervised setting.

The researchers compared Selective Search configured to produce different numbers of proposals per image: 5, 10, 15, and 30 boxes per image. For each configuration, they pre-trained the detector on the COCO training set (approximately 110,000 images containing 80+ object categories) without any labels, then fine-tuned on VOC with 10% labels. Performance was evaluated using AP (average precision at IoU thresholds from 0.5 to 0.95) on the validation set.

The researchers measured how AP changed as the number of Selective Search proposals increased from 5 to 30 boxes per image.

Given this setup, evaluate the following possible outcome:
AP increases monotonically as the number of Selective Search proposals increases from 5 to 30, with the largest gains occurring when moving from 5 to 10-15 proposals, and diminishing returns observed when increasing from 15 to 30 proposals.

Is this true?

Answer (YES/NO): NO